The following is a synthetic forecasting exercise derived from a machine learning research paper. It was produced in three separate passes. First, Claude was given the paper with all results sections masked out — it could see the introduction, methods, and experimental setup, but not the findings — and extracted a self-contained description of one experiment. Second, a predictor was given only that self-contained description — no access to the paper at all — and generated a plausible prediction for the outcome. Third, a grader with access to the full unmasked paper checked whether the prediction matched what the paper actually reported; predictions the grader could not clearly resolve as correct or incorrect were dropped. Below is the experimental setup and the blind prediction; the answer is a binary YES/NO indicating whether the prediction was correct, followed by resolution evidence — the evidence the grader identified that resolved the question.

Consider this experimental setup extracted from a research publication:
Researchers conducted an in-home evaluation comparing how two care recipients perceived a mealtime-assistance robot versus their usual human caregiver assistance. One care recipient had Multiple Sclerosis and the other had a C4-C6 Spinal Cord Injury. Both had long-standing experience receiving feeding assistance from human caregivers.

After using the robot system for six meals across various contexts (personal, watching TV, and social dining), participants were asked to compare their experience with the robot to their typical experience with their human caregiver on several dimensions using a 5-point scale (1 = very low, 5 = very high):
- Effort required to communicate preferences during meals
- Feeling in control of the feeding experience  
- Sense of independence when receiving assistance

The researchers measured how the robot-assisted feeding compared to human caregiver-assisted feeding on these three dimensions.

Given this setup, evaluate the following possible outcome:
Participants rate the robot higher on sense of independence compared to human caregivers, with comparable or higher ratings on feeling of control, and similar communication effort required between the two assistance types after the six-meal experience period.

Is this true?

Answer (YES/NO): NO